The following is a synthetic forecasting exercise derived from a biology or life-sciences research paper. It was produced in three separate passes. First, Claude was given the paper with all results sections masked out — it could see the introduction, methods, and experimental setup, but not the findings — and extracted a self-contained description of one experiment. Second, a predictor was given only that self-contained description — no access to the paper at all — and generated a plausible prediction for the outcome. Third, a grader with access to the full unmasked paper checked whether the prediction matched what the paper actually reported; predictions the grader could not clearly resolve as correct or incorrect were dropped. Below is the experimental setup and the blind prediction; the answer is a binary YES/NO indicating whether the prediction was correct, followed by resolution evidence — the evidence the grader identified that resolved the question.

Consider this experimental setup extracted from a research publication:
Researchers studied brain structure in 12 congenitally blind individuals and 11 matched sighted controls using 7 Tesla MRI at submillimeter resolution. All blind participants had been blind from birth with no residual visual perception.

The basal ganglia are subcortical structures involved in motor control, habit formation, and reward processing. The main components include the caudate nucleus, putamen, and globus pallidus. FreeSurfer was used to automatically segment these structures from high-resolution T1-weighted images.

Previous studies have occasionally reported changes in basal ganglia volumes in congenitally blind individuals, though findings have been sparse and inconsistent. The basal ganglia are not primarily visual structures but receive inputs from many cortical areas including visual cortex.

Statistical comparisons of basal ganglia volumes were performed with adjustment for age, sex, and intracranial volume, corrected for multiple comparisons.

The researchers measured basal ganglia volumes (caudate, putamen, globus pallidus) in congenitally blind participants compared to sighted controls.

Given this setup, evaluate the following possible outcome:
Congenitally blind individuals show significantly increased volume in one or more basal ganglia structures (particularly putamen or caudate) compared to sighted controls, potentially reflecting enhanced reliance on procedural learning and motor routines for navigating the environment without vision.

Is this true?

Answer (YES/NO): NO